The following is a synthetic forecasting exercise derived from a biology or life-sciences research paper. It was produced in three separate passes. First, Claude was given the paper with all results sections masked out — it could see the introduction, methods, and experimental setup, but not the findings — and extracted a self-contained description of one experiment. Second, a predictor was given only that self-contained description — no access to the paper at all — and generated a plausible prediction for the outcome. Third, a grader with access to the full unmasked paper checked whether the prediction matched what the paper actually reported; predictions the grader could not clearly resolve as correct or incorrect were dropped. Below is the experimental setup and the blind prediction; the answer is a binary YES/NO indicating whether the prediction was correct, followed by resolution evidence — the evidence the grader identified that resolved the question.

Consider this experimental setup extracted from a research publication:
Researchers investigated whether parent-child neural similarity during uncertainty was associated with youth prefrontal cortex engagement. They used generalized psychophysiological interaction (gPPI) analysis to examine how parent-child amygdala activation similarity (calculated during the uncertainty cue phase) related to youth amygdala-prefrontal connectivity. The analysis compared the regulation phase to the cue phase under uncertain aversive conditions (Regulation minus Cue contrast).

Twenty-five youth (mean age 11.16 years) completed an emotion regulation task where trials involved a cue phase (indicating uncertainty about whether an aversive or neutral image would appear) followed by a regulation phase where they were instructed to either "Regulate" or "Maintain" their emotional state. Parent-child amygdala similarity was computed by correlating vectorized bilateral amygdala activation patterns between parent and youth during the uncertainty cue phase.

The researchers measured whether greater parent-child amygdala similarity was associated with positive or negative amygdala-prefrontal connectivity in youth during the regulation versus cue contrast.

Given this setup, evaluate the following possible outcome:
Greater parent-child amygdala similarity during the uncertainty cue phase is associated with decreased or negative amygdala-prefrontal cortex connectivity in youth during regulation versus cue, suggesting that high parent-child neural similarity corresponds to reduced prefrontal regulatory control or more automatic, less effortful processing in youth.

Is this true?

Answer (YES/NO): YES